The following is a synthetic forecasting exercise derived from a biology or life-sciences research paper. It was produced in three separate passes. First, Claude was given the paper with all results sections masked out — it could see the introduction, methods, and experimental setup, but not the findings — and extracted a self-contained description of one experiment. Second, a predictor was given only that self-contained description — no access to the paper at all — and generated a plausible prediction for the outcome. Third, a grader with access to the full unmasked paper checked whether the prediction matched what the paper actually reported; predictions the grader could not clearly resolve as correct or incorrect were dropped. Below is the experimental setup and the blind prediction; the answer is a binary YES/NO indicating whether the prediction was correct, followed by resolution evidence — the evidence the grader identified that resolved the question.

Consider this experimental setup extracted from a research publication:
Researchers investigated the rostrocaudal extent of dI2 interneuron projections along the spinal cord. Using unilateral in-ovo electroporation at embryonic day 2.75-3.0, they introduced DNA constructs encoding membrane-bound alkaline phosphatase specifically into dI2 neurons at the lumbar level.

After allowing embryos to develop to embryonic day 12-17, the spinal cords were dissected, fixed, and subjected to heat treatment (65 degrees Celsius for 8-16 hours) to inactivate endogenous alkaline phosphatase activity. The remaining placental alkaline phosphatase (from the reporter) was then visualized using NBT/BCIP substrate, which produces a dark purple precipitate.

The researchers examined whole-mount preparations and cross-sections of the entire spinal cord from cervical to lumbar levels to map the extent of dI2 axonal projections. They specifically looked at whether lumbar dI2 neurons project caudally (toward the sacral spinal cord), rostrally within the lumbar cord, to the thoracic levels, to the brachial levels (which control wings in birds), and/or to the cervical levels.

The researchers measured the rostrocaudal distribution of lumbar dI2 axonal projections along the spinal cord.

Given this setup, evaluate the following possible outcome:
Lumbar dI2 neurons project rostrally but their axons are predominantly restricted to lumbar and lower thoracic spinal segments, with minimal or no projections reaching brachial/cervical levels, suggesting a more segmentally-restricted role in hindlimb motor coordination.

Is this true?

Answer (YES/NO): NO